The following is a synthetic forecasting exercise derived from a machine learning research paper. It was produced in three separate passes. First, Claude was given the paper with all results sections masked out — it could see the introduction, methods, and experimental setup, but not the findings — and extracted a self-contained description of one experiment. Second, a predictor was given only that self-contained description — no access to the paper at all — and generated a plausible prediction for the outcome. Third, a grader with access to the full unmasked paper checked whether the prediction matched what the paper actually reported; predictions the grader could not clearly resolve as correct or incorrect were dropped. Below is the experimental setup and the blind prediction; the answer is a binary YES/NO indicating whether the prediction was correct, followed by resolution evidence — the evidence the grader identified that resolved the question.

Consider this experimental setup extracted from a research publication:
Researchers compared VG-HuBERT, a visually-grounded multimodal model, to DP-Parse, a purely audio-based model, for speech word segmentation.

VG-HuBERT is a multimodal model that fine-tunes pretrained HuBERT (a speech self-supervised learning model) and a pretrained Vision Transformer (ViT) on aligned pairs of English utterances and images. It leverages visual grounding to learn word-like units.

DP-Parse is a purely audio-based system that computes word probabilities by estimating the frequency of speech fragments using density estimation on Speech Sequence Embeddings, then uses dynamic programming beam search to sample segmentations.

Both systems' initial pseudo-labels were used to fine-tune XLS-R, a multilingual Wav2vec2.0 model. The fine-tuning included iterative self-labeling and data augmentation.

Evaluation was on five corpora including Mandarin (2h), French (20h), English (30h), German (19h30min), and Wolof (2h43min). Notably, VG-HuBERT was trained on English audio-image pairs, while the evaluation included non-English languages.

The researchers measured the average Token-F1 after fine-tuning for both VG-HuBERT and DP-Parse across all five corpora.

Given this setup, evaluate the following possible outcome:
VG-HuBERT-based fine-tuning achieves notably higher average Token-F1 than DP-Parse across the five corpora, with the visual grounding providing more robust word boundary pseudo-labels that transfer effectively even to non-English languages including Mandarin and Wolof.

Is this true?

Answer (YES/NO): NO